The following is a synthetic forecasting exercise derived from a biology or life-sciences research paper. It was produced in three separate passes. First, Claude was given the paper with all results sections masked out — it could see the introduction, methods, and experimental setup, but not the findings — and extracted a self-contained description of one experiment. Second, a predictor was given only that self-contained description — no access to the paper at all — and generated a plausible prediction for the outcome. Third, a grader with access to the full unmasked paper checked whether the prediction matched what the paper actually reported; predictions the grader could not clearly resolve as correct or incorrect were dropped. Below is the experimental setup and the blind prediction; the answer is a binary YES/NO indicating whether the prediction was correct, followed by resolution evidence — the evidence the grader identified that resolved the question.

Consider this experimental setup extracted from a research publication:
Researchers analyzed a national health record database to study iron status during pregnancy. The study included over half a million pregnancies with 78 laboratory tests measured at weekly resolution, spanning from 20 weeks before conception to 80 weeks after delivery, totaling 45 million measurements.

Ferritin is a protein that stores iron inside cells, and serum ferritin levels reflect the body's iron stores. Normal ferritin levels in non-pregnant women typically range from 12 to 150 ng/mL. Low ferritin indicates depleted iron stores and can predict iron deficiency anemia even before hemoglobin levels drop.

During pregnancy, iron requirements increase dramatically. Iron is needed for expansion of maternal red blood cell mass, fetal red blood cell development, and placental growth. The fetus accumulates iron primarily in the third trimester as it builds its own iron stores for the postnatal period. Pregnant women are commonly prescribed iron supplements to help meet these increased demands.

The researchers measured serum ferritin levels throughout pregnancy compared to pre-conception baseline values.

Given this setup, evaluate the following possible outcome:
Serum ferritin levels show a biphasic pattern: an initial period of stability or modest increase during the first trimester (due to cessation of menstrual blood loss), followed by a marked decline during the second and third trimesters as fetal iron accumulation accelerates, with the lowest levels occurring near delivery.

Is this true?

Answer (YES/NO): NO